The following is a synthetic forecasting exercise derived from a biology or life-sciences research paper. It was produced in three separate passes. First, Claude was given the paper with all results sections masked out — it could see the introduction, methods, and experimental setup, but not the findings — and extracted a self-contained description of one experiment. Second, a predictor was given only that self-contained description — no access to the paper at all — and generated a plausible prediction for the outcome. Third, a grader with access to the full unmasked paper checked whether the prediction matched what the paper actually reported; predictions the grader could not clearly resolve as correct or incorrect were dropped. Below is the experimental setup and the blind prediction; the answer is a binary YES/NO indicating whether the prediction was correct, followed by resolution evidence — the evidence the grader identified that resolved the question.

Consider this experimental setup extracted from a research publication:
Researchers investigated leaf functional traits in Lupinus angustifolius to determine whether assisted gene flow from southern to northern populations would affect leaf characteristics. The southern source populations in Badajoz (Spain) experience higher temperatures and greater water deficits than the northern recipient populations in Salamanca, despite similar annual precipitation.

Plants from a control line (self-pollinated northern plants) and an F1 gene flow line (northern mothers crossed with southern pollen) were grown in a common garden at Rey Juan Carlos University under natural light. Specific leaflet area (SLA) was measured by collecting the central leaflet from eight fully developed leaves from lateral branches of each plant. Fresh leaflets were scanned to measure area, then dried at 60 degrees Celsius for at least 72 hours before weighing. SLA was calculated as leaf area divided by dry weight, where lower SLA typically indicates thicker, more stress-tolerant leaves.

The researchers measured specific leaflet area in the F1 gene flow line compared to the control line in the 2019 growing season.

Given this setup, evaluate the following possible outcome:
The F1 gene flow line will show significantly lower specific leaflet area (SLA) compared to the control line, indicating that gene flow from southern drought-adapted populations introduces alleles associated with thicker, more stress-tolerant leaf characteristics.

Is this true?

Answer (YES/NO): NO